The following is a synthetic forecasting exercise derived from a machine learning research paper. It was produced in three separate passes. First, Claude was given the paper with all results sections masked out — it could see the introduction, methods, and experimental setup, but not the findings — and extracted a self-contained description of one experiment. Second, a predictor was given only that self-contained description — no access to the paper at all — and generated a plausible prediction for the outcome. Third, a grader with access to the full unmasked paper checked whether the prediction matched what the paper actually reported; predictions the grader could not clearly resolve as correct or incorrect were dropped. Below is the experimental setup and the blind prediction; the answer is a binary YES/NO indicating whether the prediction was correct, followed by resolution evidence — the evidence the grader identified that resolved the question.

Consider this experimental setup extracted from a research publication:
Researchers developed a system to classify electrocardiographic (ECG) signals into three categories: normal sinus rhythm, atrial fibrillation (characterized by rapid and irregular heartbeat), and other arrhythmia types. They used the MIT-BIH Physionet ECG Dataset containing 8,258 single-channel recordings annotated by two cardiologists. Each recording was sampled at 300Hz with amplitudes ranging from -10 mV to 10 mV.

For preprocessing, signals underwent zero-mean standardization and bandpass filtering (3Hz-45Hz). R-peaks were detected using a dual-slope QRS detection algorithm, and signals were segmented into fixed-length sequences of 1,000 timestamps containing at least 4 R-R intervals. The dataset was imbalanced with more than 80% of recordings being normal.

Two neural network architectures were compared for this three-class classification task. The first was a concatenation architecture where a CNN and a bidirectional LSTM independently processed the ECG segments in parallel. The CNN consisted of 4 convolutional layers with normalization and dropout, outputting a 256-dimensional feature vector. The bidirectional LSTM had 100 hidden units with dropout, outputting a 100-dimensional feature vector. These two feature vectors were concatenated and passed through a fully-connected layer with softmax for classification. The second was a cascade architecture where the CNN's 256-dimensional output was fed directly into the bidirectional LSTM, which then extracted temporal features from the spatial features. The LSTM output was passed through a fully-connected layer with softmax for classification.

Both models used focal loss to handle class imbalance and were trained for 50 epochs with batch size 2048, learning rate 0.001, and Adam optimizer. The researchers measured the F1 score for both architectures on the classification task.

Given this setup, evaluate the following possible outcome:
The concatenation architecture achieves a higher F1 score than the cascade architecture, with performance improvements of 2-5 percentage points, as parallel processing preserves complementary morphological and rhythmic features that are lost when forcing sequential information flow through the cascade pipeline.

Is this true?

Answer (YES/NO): NO